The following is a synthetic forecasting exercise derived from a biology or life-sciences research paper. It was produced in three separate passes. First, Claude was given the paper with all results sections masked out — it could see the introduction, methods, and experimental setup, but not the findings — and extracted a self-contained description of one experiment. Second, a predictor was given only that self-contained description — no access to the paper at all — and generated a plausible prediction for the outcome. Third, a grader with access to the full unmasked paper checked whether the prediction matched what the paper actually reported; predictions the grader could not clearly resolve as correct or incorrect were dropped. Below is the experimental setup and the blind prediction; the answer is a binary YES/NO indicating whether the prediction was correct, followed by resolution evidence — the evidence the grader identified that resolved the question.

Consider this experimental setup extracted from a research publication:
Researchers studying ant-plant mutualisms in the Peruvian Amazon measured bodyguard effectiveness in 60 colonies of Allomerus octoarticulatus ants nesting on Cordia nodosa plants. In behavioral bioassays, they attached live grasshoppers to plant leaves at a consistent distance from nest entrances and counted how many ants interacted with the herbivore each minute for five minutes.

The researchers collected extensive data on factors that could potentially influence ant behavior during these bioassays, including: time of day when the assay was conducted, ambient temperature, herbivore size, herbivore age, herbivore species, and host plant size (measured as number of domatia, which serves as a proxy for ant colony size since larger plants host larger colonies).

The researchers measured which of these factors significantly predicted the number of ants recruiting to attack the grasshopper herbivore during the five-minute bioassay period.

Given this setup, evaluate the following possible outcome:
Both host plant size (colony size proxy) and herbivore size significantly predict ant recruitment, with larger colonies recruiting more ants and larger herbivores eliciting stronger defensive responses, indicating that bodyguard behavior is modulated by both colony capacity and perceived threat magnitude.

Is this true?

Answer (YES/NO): NO